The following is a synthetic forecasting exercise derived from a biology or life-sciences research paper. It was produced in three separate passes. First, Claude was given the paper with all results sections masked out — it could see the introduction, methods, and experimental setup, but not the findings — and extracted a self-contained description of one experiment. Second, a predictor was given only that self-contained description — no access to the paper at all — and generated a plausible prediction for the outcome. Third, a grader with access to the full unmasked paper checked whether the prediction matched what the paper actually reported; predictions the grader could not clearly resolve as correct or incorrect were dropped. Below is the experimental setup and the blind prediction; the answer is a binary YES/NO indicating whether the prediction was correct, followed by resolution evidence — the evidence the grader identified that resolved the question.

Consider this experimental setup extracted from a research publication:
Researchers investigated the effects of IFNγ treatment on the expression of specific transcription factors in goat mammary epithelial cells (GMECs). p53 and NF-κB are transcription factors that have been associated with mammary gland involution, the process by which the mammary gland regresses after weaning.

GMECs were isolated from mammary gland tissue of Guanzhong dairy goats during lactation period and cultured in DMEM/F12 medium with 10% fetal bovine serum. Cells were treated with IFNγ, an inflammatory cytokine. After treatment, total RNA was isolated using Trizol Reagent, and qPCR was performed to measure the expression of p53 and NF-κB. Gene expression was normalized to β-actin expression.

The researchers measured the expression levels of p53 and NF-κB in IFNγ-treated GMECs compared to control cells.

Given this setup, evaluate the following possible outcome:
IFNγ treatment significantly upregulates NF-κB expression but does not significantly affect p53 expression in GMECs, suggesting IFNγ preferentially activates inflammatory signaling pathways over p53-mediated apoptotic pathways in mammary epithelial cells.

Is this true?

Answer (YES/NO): NO